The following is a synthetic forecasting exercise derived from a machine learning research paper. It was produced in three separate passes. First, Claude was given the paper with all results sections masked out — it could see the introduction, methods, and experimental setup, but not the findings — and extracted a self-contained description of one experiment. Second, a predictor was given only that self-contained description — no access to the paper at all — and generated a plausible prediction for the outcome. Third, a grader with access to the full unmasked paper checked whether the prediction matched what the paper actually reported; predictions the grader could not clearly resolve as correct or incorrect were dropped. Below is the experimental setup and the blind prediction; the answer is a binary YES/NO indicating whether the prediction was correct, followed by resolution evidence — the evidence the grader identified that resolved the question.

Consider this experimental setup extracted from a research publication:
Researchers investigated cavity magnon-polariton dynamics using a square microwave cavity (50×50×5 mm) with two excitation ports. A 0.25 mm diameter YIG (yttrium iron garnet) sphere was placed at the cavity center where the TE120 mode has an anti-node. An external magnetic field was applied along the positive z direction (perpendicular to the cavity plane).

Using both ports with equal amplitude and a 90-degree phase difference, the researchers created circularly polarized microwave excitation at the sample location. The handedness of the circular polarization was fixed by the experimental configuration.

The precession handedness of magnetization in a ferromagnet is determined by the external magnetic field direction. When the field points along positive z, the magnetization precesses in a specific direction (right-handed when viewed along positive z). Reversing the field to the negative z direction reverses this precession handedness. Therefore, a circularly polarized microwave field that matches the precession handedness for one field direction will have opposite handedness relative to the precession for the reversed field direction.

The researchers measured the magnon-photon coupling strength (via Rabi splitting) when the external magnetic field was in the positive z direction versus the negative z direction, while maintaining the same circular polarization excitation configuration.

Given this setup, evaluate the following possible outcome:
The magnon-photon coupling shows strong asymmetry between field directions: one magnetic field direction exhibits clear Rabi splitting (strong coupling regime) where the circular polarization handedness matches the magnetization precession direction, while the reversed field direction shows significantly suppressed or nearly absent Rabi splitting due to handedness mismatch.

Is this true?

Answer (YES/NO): YES